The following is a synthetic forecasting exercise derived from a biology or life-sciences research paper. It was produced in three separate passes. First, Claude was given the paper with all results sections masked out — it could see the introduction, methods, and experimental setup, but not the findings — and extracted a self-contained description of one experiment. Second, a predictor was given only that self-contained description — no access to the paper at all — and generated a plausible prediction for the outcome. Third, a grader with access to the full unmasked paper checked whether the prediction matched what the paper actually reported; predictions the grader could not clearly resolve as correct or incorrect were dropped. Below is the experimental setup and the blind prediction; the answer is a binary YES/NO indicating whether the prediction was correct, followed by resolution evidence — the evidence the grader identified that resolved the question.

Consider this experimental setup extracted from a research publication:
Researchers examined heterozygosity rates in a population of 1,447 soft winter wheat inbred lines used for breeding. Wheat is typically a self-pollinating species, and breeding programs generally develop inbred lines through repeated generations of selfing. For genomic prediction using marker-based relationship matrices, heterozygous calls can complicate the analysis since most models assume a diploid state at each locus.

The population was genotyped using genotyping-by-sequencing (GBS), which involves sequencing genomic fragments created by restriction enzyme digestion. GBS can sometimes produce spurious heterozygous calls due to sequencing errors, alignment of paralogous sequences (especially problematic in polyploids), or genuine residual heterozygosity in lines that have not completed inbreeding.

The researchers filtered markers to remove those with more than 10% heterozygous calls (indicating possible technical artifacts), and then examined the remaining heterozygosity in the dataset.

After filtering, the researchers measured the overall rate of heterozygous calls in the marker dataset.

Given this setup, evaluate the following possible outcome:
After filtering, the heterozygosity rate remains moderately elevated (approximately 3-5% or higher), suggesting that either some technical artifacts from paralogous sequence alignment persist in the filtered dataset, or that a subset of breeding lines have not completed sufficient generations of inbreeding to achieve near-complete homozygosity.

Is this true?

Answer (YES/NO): NO